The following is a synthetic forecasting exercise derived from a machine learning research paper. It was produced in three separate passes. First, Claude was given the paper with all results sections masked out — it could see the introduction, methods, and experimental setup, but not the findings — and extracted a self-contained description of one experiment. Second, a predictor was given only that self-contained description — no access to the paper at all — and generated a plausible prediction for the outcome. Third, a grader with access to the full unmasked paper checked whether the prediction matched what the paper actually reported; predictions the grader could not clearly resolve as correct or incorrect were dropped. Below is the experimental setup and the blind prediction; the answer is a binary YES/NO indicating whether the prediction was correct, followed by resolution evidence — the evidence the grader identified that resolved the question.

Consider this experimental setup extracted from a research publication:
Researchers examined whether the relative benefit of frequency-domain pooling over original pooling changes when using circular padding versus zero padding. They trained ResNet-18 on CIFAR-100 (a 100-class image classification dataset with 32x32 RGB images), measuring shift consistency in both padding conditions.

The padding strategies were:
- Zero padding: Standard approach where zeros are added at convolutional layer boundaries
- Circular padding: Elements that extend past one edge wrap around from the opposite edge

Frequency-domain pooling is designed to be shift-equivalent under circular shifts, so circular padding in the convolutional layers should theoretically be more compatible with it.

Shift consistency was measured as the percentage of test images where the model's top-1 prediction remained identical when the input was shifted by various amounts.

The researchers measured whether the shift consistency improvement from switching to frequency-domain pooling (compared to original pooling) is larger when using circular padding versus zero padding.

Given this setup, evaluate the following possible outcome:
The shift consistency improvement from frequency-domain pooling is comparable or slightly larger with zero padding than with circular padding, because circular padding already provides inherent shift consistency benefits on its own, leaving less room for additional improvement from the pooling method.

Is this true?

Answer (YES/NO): NO